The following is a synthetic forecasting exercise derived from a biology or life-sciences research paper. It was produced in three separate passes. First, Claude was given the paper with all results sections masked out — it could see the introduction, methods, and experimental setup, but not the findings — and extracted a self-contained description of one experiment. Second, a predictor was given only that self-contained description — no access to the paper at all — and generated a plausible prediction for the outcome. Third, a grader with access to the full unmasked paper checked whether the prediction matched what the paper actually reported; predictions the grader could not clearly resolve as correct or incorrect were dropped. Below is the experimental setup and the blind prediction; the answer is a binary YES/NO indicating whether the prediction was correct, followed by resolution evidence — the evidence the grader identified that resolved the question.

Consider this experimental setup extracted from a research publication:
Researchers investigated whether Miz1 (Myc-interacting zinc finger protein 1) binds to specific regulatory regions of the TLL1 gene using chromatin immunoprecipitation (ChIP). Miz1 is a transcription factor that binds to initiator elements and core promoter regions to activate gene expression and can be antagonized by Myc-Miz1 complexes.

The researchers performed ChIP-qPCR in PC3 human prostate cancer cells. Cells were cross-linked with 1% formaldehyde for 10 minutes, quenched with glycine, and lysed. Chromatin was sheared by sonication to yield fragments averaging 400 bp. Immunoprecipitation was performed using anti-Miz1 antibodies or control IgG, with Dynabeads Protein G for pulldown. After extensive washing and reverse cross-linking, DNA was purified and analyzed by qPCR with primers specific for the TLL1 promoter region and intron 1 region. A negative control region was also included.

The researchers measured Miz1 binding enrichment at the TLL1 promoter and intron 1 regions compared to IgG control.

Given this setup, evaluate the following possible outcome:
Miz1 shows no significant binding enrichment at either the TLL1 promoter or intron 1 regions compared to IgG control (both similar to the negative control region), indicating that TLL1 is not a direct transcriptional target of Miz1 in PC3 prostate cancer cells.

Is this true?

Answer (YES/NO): NO